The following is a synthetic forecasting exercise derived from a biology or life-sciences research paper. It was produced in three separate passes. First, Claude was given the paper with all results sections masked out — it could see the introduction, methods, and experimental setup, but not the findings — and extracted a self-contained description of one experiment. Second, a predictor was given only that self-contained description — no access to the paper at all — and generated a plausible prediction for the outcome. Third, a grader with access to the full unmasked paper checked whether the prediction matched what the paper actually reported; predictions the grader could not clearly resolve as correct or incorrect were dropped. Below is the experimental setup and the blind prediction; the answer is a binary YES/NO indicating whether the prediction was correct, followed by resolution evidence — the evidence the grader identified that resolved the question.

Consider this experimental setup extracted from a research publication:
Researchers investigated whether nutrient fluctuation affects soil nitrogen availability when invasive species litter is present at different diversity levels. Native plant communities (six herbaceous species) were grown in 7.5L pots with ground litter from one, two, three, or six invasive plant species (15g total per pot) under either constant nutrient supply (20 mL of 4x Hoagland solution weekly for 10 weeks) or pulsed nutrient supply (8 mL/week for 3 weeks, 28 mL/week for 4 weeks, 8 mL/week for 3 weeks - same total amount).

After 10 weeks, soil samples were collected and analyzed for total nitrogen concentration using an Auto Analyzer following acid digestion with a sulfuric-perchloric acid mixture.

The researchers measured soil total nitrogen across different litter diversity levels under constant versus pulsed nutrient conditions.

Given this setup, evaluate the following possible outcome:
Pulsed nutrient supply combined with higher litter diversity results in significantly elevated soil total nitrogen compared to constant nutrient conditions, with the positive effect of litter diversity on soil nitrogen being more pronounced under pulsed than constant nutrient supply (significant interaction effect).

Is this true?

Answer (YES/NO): NO